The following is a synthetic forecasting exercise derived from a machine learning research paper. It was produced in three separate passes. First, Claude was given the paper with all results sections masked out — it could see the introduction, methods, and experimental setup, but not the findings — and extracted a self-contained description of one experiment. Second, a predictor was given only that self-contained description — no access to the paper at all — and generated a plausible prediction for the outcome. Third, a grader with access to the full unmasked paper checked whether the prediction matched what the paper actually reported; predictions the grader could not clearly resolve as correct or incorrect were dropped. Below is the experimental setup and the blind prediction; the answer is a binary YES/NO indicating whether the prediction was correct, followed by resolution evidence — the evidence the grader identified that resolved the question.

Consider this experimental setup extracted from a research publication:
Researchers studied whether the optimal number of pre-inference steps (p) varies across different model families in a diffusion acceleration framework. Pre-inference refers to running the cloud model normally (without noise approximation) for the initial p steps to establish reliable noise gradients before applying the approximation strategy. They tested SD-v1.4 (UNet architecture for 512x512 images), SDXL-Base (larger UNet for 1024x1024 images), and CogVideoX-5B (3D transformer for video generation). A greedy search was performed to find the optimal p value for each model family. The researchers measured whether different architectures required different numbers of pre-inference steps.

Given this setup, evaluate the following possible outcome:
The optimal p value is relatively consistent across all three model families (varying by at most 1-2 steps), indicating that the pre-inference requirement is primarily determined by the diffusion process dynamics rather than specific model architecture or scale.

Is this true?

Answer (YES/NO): NO